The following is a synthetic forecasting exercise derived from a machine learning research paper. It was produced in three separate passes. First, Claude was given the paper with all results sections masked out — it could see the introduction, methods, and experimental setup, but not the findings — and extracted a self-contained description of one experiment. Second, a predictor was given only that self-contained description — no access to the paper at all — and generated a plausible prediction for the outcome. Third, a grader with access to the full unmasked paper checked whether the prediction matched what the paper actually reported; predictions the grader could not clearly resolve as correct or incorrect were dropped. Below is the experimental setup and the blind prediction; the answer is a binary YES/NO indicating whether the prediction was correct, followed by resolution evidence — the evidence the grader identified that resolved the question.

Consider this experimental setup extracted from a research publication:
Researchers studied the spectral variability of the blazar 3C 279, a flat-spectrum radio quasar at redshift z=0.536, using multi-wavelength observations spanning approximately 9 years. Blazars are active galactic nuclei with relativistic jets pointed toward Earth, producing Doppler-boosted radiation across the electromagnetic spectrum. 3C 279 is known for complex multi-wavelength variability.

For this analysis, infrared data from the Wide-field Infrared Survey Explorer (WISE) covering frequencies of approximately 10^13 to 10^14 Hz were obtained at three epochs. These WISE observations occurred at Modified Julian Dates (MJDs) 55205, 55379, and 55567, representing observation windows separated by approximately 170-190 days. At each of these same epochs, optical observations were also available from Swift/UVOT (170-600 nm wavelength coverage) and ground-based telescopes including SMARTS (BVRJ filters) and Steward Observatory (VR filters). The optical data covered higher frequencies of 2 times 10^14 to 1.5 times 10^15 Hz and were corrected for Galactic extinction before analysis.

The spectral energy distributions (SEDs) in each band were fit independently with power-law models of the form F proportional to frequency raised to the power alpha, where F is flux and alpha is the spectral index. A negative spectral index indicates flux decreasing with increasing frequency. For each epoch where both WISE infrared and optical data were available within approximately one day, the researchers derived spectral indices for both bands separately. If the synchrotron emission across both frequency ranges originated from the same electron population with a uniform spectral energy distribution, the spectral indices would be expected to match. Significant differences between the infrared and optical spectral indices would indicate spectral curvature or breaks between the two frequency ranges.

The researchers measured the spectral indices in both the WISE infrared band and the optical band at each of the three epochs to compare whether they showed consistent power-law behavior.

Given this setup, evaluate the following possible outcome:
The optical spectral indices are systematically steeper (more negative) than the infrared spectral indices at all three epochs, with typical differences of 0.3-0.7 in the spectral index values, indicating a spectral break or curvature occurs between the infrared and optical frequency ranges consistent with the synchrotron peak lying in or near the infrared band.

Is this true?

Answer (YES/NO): NO